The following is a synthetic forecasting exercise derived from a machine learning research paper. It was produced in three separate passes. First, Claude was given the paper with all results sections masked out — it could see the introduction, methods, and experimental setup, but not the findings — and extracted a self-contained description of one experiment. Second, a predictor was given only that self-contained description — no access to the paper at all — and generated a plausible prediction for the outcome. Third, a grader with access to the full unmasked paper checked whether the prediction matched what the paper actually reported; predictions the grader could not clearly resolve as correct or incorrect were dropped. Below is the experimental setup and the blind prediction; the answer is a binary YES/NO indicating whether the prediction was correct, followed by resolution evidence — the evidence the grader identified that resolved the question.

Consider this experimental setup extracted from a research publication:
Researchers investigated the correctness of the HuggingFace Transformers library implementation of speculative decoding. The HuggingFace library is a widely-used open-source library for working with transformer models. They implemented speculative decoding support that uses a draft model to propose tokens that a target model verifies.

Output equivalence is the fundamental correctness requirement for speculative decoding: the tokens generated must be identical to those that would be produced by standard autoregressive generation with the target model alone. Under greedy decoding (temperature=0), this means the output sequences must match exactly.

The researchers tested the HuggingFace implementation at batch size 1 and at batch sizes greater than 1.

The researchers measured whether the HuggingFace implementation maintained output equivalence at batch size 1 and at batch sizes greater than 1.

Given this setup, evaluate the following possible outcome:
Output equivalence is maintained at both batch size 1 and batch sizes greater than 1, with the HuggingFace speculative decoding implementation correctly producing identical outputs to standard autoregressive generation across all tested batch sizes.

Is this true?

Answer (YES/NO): NO